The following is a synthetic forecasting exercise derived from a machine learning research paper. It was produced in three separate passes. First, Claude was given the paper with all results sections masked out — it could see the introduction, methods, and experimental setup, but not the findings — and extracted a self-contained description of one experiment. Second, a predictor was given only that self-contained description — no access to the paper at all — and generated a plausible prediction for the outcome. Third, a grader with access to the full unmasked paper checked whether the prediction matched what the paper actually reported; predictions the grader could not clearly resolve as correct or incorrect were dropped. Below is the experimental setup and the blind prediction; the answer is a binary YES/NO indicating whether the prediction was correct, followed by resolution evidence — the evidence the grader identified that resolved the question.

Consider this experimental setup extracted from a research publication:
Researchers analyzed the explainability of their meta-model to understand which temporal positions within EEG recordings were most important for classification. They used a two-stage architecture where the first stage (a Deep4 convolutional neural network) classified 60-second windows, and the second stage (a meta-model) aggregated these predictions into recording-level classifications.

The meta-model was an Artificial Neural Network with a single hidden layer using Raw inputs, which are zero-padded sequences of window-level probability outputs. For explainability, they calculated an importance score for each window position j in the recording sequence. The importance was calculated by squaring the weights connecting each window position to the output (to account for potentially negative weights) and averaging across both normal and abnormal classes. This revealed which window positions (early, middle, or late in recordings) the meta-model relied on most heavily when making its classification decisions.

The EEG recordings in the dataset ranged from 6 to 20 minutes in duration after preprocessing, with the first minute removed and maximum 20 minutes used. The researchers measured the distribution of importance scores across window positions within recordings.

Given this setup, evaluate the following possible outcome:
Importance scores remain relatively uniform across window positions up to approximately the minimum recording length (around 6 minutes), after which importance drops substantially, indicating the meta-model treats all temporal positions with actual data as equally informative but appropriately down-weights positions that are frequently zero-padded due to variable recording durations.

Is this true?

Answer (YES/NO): NO